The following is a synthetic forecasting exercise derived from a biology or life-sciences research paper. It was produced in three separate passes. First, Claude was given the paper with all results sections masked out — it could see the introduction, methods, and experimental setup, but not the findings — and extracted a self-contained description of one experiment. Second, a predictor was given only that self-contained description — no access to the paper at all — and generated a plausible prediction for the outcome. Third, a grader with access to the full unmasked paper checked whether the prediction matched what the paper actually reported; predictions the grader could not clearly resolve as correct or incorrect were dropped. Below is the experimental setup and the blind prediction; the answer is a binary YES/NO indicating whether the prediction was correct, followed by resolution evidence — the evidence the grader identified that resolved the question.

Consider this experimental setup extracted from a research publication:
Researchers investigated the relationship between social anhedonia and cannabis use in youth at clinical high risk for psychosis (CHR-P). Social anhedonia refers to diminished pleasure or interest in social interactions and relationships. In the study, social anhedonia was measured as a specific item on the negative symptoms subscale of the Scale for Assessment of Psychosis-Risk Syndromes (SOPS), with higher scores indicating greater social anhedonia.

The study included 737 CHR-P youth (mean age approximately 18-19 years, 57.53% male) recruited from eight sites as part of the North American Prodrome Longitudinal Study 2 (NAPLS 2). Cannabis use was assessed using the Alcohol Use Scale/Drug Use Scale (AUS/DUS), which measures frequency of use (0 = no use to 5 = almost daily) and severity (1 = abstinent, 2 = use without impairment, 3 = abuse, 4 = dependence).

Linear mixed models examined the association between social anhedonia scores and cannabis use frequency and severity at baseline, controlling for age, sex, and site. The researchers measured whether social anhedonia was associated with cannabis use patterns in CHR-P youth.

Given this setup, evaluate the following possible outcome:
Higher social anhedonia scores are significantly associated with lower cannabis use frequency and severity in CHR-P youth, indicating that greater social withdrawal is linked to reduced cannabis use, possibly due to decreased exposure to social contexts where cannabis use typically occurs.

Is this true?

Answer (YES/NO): YES